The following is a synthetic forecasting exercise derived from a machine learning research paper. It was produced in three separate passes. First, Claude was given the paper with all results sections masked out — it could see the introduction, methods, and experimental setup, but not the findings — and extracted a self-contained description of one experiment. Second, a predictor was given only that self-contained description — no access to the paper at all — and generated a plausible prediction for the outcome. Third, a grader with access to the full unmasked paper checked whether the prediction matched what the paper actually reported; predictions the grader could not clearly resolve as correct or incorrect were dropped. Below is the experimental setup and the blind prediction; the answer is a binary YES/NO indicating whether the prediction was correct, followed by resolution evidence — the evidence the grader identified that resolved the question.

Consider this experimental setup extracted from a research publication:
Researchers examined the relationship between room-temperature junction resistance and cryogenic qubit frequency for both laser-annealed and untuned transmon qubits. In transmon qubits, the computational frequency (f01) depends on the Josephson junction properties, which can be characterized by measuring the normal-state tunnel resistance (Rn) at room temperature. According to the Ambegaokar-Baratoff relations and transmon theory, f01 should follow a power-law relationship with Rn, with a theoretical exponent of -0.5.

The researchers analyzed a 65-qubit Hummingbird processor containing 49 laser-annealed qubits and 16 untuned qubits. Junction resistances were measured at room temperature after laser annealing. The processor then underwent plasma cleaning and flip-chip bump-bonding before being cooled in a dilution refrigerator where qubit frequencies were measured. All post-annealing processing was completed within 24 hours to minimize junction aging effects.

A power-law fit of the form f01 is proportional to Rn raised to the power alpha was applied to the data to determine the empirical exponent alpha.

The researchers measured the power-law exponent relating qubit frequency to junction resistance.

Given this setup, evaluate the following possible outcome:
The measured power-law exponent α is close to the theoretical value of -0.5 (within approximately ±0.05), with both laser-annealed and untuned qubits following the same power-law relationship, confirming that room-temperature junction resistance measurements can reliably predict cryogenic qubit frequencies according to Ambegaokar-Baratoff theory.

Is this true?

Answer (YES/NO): NO